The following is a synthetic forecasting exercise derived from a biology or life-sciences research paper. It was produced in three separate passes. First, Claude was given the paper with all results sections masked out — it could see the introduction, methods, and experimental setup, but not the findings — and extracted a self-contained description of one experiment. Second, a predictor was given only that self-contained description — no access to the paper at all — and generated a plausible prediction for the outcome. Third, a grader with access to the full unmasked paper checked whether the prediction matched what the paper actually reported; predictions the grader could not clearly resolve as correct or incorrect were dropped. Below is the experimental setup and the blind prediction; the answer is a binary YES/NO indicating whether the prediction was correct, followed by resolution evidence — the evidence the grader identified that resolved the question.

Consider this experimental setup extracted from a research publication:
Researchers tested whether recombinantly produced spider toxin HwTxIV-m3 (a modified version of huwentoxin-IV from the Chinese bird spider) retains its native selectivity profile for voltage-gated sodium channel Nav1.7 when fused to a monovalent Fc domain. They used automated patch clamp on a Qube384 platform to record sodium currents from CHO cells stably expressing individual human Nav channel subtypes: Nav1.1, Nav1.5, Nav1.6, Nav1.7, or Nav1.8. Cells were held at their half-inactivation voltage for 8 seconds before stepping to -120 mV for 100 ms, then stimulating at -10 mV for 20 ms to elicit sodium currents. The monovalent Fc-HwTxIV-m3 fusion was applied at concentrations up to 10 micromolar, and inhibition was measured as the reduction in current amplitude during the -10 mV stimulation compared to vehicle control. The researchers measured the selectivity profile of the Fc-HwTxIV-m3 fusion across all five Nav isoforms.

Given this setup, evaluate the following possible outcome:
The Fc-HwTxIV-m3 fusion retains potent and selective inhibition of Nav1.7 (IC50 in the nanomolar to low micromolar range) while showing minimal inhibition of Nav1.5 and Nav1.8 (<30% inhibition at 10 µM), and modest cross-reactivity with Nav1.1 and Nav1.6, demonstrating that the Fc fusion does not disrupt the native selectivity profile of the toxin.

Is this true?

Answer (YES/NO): YES